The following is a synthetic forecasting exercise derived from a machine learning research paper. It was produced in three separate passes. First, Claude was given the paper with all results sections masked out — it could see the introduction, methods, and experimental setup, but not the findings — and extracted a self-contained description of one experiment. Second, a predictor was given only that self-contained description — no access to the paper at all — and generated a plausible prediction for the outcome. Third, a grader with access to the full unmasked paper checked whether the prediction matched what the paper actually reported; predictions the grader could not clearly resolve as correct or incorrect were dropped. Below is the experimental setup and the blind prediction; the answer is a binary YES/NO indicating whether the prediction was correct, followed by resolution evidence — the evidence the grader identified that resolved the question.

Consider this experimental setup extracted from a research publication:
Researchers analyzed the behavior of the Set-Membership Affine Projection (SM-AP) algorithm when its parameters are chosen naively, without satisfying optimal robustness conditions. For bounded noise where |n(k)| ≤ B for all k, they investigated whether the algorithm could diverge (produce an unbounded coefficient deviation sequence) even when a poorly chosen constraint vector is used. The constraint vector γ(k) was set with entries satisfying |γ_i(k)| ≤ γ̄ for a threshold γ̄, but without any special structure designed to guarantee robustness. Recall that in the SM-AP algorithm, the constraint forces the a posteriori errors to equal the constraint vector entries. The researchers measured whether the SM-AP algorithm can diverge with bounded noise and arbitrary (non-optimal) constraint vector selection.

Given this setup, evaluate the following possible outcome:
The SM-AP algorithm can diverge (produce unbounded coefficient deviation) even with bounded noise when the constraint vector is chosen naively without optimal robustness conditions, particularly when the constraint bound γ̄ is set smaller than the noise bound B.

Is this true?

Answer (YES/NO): NO